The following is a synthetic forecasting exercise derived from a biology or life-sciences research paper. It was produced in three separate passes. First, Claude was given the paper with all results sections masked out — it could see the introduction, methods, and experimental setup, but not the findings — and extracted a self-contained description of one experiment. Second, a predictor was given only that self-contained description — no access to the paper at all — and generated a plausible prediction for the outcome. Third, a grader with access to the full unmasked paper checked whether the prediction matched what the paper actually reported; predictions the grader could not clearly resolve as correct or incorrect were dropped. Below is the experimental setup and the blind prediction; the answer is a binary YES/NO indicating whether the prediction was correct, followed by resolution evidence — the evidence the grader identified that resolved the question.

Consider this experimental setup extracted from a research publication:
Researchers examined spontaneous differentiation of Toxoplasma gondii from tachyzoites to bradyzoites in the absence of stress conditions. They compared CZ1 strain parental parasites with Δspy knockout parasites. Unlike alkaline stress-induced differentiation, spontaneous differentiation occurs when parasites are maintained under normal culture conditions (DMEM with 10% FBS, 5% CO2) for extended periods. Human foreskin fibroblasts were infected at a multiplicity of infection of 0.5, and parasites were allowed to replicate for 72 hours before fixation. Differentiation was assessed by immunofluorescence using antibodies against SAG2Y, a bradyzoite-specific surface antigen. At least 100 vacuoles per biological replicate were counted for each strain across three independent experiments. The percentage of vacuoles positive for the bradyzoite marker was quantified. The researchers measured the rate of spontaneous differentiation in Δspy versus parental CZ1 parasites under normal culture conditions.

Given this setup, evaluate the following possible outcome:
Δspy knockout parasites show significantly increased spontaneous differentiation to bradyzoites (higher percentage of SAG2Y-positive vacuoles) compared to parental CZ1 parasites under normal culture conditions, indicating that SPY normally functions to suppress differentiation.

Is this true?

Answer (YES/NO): NO